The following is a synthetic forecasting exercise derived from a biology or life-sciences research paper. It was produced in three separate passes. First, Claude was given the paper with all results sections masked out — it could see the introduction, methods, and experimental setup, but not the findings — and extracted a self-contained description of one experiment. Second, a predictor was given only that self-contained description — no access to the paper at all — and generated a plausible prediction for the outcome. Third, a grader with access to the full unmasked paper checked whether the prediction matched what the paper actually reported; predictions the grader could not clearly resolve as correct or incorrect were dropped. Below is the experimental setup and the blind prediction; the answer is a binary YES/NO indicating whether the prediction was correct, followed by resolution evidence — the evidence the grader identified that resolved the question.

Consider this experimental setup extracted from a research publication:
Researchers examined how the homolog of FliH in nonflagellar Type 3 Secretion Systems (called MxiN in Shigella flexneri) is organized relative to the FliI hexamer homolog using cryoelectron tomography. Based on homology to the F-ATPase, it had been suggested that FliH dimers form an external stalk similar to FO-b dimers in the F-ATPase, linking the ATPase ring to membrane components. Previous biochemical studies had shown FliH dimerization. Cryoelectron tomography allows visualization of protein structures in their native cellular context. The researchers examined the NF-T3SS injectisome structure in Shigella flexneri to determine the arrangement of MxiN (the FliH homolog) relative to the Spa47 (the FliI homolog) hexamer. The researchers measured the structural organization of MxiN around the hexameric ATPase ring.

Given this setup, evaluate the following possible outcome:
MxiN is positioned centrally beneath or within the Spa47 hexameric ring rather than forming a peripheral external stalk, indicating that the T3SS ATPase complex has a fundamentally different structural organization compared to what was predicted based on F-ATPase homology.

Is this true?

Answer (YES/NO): NO